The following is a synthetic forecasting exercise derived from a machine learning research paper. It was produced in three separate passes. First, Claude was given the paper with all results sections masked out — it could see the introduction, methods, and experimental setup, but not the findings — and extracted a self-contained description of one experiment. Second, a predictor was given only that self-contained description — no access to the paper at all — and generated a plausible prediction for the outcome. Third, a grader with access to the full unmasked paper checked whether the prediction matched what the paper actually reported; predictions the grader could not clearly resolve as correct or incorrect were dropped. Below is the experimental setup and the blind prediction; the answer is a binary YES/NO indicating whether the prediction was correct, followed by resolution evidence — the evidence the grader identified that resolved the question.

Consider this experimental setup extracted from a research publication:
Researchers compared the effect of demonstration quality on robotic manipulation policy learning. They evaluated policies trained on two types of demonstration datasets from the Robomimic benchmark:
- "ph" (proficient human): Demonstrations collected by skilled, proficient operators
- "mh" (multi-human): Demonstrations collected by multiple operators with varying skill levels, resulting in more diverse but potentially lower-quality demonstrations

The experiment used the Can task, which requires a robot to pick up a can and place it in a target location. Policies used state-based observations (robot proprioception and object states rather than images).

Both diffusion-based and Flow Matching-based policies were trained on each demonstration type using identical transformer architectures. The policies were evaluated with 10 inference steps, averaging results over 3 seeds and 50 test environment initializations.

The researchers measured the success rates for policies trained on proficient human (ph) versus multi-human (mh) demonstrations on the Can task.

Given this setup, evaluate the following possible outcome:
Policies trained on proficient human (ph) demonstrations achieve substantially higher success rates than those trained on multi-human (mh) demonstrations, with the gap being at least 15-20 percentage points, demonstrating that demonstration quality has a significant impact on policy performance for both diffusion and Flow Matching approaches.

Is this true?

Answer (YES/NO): NO